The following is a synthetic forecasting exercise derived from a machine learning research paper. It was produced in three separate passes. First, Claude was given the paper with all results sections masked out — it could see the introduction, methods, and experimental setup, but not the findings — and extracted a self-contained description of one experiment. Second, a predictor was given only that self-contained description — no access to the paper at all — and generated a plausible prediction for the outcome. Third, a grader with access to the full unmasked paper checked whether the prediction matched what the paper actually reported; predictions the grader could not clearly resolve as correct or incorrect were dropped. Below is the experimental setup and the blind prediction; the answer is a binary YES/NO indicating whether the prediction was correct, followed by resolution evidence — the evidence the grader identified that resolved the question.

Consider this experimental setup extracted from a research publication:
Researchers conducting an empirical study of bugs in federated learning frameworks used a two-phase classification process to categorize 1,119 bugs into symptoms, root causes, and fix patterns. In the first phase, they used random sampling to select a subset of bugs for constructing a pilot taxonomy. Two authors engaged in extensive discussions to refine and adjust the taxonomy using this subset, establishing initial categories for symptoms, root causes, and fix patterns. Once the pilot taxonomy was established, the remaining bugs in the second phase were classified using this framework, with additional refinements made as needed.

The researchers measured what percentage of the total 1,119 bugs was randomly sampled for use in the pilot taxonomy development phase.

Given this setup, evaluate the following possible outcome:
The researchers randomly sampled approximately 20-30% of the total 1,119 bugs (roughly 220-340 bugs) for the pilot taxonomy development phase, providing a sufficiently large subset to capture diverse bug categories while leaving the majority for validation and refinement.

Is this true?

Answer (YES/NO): YES